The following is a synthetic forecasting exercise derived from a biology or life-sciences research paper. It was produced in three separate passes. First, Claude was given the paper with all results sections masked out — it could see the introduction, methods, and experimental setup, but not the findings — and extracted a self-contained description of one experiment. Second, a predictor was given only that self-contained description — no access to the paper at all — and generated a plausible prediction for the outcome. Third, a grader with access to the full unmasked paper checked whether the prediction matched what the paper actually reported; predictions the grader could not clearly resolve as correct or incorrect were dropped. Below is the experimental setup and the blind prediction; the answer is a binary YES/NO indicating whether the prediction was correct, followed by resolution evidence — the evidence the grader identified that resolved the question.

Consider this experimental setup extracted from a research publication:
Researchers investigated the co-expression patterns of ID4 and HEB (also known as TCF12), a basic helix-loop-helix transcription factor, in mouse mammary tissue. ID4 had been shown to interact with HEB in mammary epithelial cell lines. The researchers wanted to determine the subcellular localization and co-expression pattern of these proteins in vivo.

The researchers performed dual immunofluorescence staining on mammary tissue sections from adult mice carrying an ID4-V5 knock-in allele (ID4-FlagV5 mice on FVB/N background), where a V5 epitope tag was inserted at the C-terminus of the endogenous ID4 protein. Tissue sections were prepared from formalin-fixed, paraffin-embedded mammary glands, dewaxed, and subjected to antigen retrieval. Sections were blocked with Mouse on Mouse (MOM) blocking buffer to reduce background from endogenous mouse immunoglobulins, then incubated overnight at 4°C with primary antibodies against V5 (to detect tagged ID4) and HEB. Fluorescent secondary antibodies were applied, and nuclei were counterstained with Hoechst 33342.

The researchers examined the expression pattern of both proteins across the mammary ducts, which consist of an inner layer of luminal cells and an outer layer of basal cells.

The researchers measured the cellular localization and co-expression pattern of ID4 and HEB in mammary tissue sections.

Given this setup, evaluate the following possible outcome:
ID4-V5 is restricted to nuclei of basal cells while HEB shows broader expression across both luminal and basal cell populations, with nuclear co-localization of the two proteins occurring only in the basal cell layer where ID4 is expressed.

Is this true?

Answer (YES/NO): YES